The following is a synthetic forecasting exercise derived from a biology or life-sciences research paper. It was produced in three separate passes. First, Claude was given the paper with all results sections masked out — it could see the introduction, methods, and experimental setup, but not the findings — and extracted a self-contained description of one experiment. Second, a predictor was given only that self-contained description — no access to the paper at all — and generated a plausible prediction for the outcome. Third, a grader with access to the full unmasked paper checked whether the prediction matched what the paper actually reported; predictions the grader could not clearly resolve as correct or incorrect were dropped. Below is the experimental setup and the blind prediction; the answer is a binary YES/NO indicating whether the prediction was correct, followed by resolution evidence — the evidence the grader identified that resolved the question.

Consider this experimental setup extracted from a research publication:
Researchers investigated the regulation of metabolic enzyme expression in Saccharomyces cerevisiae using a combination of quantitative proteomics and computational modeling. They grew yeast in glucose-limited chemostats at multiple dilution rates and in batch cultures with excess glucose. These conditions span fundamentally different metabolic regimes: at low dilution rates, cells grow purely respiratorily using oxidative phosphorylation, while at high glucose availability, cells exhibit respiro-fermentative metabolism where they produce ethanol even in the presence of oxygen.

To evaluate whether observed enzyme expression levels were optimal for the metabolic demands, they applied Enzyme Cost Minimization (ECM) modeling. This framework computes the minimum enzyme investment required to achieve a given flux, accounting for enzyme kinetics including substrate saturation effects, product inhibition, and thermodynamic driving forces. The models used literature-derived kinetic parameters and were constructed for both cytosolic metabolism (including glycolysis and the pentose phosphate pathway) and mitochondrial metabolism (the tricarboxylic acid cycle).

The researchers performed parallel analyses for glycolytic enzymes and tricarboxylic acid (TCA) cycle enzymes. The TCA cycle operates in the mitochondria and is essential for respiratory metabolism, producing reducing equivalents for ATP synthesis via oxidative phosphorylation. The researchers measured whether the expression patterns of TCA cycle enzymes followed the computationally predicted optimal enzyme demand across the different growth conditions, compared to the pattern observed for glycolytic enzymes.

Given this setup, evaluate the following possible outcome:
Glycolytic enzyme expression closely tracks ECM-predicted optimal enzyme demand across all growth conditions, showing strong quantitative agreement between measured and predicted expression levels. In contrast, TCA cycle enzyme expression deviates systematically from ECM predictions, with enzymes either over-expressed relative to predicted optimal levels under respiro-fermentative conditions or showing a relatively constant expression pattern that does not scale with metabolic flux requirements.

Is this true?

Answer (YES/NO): NO